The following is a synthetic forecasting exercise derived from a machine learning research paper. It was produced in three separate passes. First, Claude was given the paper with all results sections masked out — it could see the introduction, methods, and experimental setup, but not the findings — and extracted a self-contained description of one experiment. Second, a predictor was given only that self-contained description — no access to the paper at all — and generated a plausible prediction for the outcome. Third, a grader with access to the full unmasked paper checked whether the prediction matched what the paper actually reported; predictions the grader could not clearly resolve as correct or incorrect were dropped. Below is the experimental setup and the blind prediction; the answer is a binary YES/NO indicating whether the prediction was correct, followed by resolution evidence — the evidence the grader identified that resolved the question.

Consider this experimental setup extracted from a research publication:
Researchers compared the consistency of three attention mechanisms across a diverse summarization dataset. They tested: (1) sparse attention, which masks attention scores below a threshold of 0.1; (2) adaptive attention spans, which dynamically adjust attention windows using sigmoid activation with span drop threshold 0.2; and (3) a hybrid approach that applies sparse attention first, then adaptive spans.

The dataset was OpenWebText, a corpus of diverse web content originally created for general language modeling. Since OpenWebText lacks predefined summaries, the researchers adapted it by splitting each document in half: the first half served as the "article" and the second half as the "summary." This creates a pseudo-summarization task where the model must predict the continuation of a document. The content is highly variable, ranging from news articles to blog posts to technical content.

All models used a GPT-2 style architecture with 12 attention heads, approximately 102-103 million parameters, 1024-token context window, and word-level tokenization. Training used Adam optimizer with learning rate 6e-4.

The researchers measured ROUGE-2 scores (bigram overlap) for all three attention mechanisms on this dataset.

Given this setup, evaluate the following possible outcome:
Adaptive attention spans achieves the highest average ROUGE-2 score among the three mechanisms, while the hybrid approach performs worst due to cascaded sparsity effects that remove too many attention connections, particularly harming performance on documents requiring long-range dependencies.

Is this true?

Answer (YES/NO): NO